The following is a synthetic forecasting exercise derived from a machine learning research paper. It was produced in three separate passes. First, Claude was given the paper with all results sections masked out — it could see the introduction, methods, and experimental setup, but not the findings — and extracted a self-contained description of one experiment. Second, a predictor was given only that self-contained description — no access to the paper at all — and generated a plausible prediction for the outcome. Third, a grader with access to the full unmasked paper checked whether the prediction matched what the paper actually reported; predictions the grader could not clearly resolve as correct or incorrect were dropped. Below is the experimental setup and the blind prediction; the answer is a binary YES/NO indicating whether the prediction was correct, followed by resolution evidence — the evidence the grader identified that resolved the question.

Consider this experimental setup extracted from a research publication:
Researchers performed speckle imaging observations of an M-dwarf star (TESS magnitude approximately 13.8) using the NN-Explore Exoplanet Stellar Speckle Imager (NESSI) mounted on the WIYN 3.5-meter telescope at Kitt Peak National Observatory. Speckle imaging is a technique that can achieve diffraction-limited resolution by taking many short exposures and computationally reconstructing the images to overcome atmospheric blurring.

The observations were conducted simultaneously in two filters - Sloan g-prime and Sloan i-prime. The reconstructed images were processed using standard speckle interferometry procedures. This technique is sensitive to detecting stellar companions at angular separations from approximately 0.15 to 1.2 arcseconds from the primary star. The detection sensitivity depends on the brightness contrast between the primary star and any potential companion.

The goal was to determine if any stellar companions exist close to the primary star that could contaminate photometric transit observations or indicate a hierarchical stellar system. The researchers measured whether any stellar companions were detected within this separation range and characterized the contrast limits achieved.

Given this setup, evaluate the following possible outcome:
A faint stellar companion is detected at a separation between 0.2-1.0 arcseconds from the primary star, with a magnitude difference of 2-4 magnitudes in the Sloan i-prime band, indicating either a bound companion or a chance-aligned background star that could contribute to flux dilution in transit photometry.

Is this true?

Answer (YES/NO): NO